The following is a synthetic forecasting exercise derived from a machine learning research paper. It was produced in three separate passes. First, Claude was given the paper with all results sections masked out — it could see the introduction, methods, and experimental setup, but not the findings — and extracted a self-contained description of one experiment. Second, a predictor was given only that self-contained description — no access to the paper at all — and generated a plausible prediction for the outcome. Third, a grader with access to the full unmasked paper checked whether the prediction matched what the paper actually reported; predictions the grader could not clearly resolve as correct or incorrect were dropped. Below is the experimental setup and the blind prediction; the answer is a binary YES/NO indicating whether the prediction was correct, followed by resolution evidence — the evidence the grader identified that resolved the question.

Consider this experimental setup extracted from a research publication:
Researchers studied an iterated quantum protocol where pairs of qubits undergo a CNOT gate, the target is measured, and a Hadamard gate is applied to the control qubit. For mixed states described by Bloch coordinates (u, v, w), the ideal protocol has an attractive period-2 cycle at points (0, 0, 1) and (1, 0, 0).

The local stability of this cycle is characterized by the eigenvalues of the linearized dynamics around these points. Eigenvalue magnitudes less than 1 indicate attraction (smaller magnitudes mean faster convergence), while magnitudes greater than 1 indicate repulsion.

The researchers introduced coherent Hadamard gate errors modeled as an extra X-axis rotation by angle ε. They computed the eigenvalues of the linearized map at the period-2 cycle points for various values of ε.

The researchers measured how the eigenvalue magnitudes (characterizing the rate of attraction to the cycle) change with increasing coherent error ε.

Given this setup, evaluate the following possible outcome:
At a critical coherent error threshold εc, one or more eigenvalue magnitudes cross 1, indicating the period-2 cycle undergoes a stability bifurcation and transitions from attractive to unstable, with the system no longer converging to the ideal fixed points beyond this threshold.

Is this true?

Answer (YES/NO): NO